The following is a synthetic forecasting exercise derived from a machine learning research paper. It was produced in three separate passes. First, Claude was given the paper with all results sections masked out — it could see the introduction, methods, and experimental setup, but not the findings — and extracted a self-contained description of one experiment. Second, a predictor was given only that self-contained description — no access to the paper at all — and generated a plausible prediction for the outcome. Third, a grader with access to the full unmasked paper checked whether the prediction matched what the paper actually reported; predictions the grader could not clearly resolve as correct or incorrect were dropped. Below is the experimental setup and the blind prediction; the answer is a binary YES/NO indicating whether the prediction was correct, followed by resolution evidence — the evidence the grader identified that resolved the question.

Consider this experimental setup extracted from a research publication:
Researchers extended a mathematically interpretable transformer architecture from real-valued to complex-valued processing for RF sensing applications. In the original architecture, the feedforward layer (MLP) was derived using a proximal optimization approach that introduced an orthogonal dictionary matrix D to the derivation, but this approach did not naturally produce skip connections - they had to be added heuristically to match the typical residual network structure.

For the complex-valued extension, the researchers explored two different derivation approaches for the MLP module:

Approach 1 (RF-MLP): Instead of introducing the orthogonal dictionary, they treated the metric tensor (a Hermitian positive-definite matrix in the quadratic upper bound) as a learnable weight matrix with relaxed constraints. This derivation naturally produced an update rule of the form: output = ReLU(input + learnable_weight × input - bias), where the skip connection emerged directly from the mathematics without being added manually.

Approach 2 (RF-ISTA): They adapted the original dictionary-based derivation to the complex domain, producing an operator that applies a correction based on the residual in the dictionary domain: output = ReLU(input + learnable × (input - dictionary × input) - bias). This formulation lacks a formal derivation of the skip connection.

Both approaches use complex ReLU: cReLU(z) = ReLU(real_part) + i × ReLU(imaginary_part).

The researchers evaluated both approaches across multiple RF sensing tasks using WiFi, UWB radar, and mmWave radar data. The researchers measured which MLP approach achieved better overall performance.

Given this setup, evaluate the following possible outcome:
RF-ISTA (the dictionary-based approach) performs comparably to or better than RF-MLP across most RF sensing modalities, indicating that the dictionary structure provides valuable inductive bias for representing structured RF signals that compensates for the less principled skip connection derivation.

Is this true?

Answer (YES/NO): NO